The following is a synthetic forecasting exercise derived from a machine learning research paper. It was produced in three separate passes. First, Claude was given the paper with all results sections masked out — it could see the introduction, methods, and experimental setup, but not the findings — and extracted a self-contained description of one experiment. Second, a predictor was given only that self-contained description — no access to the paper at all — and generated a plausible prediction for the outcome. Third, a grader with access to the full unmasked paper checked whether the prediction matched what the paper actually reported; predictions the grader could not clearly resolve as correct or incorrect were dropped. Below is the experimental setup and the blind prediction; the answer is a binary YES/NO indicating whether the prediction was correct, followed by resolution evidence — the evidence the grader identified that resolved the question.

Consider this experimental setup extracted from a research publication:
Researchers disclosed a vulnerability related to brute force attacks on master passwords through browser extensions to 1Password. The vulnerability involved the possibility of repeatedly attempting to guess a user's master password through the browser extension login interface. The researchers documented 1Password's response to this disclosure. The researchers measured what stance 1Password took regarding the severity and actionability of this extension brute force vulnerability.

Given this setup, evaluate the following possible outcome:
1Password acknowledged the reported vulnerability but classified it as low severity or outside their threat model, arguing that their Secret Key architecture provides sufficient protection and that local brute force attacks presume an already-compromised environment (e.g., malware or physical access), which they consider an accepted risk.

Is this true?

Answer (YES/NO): NO